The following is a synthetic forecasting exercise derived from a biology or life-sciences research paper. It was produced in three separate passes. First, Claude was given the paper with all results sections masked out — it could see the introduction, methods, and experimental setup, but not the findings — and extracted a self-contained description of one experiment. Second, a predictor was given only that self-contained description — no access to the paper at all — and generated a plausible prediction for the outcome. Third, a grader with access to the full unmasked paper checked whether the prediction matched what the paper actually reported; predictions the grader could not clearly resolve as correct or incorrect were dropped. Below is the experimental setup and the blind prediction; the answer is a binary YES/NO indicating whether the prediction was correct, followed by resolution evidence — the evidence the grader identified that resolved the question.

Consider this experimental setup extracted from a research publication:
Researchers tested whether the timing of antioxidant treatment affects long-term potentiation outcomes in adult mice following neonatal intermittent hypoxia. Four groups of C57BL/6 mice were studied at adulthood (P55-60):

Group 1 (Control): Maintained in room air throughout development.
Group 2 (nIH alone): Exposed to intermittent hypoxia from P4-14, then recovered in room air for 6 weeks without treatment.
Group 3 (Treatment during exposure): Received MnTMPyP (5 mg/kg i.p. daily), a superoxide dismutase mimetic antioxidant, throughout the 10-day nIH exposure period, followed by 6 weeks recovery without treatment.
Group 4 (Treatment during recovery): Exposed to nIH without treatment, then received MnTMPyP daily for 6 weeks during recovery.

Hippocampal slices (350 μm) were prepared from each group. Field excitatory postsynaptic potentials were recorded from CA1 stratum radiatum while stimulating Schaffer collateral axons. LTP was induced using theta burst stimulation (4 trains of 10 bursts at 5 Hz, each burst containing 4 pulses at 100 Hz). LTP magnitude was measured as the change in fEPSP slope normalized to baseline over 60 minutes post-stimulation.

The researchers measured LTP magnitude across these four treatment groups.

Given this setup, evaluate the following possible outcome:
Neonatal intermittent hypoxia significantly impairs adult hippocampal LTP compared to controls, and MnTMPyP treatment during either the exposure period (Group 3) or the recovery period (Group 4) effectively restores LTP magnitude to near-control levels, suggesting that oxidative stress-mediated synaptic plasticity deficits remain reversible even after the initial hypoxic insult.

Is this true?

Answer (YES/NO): NO